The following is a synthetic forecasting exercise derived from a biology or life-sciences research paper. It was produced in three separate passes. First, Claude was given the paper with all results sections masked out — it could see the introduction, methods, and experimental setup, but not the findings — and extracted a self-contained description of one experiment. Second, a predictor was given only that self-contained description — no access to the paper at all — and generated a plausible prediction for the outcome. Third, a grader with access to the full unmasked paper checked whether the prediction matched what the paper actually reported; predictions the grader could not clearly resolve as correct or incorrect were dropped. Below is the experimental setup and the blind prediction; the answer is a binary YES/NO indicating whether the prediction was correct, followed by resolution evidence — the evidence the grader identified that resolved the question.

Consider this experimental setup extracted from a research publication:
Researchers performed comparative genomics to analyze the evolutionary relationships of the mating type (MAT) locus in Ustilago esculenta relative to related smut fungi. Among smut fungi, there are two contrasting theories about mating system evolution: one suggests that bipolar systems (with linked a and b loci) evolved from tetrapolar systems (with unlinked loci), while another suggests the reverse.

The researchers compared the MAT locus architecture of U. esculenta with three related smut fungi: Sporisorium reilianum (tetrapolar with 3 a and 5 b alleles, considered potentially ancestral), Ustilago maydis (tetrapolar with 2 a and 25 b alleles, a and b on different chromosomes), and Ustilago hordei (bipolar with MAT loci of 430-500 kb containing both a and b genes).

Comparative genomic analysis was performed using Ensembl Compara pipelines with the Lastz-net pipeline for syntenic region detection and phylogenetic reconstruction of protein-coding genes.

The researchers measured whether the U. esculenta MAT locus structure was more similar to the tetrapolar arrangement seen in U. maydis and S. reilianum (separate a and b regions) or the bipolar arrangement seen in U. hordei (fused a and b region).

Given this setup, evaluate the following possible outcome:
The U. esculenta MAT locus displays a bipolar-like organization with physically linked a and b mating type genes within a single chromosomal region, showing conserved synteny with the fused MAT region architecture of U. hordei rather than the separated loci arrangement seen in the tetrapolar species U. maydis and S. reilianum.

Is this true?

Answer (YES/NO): NO